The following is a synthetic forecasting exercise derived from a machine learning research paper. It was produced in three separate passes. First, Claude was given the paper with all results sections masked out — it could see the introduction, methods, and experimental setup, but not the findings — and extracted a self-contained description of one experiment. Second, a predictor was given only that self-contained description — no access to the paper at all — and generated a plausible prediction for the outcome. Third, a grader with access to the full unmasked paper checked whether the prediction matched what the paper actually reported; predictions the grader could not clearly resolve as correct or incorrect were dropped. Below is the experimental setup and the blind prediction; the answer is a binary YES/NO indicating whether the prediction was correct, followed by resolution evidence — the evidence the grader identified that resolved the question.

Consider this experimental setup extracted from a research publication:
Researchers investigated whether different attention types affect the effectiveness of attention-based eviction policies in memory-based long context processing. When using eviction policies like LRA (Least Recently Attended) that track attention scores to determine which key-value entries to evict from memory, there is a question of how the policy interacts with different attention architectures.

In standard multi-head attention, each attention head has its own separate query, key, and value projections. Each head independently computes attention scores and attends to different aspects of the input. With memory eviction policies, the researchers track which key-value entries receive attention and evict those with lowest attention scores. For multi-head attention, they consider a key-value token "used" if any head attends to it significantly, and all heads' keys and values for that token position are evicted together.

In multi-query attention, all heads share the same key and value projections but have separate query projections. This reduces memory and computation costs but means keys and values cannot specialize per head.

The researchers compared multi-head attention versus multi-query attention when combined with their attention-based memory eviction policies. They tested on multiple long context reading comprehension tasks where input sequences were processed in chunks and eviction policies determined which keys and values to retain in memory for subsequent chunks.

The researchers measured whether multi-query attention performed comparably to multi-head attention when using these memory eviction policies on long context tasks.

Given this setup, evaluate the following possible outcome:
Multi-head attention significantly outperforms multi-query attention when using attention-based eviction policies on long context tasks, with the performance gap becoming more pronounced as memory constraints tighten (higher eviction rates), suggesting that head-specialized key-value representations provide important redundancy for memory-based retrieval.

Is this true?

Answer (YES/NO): NO